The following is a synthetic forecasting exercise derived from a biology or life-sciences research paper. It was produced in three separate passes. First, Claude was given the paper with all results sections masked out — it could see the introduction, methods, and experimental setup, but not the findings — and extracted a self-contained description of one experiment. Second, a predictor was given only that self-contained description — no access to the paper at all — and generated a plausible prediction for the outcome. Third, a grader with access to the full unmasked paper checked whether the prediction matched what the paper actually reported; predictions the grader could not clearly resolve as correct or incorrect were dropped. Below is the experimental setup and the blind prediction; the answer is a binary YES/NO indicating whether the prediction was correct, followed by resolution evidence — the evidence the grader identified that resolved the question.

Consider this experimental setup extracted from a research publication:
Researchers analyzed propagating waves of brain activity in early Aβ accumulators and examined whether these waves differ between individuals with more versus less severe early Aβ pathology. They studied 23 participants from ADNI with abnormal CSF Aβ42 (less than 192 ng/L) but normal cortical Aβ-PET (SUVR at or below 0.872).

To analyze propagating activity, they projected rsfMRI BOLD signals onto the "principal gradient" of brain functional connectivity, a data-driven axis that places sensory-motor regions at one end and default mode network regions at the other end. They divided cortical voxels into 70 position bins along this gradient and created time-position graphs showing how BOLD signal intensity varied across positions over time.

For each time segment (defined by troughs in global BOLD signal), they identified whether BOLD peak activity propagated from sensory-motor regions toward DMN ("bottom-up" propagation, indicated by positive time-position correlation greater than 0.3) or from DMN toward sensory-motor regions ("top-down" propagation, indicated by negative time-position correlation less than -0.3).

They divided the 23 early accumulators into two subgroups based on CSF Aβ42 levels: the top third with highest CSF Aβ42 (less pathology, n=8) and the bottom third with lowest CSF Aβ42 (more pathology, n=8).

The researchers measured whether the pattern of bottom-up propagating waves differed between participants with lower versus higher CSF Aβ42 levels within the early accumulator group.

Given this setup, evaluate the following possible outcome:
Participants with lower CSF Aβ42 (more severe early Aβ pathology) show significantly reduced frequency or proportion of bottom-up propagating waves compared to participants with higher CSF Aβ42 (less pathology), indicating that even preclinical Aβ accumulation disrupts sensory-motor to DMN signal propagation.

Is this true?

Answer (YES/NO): NO